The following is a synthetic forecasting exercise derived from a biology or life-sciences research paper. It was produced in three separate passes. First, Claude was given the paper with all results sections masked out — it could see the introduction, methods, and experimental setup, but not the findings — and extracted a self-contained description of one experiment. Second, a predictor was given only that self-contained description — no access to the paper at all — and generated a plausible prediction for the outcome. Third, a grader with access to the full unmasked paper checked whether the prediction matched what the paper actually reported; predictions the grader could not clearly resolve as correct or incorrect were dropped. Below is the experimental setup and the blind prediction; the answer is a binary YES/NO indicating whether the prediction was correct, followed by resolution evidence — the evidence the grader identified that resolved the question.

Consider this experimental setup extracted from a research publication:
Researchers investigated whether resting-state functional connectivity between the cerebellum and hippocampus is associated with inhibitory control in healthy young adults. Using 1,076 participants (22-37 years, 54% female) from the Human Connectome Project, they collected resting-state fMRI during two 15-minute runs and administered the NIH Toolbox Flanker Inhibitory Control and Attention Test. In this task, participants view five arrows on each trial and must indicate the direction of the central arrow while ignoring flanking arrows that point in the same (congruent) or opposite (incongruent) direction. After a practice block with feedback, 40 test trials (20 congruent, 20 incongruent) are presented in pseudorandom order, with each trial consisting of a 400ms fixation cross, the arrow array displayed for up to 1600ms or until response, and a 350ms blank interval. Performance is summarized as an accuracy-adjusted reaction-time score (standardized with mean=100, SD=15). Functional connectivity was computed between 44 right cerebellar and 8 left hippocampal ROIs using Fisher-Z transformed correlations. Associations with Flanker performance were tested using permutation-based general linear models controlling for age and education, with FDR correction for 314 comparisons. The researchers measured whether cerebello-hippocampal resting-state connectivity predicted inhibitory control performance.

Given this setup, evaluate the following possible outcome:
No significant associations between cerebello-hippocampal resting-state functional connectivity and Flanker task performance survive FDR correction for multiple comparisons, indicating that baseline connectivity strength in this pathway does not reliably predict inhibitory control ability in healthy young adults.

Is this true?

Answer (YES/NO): YES